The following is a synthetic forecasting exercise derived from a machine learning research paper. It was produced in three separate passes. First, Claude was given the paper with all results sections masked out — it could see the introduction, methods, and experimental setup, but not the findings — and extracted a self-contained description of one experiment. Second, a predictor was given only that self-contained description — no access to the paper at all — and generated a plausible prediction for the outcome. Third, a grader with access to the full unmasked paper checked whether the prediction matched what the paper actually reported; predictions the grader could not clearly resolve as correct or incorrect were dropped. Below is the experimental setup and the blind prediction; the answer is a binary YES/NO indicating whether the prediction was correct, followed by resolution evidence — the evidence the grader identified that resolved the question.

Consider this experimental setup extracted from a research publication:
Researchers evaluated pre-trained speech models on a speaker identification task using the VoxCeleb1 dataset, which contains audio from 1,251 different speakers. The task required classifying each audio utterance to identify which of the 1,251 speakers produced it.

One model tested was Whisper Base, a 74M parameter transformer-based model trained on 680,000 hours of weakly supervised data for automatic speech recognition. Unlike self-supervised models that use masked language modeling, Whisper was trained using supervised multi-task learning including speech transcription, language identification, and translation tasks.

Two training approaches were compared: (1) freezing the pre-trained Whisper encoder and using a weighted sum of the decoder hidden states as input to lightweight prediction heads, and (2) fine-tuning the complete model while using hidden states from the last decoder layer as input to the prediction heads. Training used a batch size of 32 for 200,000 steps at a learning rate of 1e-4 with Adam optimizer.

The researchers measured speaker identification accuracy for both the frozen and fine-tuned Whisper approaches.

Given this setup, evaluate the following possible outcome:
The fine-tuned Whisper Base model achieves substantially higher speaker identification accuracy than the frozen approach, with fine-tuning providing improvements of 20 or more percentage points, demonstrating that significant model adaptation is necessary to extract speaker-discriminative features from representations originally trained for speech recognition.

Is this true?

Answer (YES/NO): YES